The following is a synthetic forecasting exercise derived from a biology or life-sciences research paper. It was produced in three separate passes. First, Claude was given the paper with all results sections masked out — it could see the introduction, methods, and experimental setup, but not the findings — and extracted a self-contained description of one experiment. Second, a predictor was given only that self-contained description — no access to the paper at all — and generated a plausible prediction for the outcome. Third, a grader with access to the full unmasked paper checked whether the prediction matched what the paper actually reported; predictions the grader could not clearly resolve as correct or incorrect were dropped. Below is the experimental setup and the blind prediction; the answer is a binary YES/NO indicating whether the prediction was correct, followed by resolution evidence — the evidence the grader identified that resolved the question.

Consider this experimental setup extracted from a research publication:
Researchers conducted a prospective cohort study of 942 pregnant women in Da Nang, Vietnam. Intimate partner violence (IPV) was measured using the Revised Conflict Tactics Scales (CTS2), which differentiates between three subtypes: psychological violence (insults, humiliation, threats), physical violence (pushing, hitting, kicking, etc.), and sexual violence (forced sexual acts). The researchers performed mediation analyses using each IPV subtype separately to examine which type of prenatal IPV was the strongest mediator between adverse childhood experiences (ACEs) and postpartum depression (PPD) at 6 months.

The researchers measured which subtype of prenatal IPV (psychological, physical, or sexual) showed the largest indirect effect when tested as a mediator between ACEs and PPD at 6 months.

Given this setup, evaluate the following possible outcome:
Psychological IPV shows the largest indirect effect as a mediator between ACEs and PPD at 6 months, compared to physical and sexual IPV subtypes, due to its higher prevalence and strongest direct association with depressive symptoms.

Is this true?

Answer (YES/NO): YES